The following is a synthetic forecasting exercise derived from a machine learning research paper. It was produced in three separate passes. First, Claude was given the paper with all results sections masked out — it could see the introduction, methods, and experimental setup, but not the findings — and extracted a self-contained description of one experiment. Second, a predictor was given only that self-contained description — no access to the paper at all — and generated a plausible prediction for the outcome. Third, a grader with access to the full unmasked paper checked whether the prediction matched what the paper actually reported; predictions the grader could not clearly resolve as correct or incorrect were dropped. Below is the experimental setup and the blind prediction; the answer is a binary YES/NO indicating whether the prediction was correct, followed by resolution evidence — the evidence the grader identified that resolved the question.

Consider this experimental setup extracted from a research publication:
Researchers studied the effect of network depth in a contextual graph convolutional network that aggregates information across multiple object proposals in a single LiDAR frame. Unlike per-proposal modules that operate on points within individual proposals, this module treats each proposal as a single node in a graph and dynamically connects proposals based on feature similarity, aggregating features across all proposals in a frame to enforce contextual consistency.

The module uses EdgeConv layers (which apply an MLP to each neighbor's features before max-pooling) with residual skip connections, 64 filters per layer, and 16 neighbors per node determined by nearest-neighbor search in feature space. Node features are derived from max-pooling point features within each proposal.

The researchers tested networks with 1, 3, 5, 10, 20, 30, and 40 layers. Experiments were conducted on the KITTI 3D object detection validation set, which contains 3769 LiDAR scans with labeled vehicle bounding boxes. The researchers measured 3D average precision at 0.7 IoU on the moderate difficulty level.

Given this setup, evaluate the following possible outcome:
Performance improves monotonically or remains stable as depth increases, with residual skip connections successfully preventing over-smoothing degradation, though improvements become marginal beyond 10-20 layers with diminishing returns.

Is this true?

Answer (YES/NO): NO